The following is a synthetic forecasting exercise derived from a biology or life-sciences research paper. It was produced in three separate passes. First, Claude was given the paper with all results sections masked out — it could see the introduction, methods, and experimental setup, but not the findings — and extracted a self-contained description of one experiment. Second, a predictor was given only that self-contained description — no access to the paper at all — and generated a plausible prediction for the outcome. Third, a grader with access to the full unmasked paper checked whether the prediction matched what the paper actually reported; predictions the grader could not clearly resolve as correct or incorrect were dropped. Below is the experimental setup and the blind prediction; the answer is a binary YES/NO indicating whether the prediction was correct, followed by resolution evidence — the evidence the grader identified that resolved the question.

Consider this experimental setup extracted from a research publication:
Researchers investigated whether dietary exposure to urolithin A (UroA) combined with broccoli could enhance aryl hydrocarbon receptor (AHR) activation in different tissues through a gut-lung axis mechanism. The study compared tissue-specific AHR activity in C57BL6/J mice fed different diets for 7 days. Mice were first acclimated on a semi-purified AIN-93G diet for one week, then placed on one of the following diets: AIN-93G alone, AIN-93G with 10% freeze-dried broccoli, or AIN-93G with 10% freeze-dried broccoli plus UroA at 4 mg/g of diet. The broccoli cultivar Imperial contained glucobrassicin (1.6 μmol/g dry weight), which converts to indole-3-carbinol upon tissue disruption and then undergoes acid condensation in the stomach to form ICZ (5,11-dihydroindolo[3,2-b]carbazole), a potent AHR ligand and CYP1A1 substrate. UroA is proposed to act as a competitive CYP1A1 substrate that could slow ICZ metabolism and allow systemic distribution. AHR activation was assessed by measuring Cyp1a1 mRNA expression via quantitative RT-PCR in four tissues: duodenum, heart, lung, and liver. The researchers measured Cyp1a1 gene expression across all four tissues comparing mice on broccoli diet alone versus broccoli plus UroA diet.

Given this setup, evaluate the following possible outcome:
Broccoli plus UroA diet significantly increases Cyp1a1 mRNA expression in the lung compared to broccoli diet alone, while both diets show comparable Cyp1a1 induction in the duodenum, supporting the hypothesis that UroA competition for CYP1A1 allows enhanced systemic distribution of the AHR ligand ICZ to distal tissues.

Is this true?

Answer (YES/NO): NO